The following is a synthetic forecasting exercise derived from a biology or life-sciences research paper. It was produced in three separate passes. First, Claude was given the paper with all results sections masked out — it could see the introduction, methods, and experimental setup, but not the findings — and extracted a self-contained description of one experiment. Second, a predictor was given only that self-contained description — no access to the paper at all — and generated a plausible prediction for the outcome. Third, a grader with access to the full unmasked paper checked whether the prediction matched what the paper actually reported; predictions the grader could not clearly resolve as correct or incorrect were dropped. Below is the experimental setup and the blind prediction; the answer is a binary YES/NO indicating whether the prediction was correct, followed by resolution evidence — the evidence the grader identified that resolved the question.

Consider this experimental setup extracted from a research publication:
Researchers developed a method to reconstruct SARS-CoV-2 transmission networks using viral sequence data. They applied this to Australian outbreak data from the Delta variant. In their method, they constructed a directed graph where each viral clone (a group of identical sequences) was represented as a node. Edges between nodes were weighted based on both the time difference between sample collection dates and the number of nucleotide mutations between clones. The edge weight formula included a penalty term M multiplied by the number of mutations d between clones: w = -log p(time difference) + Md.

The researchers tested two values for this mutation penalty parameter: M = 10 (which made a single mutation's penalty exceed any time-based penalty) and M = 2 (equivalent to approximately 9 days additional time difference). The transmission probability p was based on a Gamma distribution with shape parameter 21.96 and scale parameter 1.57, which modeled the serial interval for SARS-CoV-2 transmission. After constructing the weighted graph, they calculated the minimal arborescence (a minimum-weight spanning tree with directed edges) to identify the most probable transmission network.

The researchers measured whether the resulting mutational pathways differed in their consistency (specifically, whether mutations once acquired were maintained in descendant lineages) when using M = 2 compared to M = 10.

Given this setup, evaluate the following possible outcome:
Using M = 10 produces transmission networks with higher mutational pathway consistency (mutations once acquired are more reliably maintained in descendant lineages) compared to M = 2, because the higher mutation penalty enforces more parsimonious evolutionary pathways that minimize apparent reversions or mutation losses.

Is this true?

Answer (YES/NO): YES